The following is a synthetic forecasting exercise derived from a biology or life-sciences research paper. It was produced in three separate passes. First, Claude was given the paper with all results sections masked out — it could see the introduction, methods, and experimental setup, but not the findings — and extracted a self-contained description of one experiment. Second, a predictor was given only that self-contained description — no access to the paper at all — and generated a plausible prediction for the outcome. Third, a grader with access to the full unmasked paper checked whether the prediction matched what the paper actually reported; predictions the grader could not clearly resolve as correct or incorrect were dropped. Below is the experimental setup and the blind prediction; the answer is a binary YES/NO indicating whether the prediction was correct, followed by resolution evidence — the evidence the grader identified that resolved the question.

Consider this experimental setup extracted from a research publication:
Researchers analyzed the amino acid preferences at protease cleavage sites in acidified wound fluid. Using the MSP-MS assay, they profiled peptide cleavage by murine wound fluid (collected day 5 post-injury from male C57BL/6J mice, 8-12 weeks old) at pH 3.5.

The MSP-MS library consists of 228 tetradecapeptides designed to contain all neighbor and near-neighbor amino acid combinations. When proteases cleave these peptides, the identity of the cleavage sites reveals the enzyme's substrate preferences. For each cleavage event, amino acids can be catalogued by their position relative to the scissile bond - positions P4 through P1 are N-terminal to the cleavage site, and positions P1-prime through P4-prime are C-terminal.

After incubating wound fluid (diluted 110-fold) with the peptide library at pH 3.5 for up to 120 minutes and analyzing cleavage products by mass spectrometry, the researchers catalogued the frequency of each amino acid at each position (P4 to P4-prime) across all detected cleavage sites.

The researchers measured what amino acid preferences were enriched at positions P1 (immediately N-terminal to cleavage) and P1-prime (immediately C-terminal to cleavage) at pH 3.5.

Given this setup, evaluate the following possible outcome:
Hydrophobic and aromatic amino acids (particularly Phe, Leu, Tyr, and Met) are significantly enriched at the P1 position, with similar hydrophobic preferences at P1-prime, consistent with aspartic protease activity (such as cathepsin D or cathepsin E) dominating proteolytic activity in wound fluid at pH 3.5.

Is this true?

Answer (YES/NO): NO